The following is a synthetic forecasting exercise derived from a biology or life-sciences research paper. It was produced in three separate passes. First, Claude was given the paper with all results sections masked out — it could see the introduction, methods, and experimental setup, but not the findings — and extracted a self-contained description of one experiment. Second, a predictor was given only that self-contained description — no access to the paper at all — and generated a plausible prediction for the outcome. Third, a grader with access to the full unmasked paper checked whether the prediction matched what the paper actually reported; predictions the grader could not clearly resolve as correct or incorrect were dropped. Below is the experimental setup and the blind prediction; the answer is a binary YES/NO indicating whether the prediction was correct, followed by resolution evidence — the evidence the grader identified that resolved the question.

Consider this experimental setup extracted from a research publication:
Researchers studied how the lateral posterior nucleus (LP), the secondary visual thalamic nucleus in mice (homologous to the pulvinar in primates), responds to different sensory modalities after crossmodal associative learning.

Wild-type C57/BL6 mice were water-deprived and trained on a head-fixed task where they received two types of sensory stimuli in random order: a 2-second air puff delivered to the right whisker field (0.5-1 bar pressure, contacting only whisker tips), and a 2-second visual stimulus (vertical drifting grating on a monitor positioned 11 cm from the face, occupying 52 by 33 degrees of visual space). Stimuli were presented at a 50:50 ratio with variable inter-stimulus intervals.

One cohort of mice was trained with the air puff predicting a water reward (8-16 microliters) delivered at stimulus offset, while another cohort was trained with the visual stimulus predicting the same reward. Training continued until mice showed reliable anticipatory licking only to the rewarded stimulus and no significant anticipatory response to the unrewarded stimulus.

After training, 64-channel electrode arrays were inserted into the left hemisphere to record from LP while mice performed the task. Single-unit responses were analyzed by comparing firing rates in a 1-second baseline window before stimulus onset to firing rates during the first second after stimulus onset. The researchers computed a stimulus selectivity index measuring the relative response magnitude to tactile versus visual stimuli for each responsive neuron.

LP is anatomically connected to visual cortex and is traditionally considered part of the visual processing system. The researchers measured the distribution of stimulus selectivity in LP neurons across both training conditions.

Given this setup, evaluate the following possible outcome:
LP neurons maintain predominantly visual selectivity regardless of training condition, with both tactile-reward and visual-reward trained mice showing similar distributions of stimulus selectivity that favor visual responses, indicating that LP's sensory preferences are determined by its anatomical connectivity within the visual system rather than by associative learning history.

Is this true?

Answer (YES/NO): NO